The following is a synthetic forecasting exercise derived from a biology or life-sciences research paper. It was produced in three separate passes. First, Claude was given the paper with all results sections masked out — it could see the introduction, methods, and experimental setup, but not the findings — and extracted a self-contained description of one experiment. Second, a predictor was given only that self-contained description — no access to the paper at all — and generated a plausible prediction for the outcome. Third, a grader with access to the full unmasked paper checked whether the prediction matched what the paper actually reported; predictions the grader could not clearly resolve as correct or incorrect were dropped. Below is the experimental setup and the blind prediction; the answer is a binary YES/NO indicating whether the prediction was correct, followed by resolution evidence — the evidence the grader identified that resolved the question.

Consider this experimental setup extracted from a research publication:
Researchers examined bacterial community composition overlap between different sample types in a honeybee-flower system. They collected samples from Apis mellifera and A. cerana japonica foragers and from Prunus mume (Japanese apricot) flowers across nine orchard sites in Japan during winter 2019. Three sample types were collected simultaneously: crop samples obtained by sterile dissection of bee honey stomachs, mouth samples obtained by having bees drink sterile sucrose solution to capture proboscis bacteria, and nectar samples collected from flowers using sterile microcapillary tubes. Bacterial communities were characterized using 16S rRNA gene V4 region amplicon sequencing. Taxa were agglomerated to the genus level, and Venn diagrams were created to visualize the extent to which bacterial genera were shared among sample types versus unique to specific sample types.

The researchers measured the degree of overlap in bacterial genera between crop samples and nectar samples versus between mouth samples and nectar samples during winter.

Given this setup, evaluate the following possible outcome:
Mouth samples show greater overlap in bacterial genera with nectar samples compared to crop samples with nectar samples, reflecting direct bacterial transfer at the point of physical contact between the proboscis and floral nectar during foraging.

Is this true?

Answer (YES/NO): YES